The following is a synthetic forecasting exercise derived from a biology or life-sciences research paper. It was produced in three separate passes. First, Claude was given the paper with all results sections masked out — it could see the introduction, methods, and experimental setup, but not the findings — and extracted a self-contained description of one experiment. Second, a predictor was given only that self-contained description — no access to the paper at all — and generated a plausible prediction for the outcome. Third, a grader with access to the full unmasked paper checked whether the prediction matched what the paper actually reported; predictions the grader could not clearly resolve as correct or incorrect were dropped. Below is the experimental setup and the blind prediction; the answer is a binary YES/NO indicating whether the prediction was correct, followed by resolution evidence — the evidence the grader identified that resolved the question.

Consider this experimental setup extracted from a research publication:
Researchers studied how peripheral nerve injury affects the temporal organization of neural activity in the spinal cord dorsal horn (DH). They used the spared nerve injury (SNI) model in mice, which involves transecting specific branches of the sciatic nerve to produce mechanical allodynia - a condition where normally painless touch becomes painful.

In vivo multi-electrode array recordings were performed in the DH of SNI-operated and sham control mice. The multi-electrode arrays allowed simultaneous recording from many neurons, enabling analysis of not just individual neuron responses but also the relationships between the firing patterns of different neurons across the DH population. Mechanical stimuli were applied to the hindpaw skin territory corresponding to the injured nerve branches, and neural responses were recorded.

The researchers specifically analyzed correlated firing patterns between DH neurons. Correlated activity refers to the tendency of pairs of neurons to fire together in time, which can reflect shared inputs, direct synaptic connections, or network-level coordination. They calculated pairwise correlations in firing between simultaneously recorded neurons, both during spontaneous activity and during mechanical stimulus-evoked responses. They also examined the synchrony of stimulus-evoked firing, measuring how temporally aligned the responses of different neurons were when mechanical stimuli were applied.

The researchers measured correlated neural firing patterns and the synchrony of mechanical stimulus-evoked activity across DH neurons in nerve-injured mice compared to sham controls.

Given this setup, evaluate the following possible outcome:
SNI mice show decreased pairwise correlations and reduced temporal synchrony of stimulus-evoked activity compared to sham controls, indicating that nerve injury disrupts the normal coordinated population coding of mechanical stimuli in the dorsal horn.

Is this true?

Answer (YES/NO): YES